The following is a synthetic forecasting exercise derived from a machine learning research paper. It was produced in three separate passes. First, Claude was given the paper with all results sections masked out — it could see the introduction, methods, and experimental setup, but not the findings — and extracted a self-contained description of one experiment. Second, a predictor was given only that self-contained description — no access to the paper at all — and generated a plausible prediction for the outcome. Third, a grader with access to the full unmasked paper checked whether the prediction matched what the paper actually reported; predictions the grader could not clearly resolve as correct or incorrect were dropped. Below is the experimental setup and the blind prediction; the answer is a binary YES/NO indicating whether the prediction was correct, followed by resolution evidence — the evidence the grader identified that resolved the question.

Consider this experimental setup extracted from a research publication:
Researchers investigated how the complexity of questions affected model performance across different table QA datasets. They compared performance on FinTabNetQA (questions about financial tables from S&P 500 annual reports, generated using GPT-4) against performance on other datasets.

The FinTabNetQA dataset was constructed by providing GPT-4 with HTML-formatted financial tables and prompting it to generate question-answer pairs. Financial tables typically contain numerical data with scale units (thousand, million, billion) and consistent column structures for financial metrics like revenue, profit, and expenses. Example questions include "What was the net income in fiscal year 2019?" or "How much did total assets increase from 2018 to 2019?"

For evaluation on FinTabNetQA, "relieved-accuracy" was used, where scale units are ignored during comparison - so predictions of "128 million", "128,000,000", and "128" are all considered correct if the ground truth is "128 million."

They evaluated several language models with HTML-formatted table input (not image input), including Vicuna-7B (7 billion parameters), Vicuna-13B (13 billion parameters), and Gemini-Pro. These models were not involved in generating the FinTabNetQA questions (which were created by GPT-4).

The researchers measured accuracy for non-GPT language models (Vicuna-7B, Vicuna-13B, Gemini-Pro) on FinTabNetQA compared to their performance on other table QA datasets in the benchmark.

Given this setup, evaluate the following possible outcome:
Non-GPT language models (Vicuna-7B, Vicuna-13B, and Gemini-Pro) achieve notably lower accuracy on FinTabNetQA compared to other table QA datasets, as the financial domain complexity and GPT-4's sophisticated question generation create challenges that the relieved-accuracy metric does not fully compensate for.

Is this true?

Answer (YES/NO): NO